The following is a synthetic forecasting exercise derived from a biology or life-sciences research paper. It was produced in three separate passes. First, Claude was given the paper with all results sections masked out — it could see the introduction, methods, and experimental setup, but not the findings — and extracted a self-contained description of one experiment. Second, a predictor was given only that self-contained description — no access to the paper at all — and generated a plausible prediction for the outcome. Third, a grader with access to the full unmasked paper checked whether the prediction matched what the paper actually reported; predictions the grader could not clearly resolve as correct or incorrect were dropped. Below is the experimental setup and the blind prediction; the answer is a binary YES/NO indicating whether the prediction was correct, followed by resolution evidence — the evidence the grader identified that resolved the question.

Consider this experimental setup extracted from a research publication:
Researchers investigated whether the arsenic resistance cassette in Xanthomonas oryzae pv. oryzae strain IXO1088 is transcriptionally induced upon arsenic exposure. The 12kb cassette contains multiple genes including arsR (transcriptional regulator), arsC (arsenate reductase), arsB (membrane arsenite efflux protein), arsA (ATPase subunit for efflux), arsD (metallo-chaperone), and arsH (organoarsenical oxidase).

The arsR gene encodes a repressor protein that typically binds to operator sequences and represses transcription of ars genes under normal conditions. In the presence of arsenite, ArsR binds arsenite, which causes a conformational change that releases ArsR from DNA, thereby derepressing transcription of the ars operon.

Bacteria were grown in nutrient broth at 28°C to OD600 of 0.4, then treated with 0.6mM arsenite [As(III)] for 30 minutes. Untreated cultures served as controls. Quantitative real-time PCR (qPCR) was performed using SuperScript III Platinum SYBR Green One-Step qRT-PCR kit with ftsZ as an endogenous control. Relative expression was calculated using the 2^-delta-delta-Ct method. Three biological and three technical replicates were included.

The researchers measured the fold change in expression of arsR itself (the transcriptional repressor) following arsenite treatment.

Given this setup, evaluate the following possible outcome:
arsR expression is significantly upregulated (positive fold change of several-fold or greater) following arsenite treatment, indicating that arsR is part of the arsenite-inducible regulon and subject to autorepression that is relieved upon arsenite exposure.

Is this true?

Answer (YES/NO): YES